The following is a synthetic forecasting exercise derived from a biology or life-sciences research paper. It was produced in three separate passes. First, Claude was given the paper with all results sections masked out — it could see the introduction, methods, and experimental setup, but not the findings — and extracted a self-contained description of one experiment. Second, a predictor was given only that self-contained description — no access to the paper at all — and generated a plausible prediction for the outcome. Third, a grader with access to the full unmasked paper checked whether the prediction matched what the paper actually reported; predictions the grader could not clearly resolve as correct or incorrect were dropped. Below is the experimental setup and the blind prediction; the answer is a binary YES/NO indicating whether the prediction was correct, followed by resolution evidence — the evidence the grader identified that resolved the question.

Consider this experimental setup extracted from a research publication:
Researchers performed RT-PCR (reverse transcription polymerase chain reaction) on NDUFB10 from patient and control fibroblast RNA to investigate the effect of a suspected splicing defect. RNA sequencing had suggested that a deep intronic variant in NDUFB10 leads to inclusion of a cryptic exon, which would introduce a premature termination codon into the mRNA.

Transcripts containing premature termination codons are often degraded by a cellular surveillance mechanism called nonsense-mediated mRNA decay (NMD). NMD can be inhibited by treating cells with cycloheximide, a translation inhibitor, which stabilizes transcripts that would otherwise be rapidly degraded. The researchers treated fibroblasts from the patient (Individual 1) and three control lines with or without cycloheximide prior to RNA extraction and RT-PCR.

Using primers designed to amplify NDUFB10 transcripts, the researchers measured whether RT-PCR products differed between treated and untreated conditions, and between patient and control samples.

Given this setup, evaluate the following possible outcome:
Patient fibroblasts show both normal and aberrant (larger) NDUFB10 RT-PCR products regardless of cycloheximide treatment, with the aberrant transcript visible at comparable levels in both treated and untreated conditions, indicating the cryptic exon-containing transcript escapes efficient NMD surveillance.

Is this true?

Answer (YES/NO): NO